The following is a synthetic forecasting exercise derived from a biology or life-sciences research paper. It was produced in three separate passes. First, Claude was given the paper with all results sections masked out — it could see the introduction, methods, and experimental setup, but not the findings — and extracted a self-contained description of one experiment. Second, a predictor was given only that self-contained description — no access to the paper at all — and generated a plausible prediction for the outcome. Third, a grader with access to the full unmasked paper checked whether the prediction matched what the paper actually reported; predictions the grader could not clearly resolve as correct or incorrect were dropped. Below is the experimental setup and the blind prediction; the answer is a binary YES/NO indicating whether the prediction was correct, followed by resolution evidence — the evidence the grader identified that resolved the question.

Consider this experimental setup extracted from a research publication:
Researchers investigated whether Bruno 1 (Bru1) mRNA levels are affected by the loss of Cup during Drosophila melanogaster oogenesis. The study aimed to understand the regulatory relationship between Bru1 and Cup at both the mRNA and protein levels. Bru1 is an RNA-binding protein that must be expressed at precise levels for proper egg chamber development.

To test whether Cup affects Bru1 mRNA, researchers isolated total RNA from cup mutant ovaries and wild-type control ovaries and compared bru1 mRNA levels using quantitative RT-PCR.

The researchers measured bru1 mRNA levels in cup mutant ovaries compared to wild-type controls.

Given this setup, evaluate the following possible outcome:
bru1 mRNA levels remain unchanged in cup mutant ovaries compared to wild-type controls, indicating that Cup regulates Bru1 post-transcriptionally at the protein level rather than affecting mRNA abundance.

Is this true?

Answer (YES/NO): NO